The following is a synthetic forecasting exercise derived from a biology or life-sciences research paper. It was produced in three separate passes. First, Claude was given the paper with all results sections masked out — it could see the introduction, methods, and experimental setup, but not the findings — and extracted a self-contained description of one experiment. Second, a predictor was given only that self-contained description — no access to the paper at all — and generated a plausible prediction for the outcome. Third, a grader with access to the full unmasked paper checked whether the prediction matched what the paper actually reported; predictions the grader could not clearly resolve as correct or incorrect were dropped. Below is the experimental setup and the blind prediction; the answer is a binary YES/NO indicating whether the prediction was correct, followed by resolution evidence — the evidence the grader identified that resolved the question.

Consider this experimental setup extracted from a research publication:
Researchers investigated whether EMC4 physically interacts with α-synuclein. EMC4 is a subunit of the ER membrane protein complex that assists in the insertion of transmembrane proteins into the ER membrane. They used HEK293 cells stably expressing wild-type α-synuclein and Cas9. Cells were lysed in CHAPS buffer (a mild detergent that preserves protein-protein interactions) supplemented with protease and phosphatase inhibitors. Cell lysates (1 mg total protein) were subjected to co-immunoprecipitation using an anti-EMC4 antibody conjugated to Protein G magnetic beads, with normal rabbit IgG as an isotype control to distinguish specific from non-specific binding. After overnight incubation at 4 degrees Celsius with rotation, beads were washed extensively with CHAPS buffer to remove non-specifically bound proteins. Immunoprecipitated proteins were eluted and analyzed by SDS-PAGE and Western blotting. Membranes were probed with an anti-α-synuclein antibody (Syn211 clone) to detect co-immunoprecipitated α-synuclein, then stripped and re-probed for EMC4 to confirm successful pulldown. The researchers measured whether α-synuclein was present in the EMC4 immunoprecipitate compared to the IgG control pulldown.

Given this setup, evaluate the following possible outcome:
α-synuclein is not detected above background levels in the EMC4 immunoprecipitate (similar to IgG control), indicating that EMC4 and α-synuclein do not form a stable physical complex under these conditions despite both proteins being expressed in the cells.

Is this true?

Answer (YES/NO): NO